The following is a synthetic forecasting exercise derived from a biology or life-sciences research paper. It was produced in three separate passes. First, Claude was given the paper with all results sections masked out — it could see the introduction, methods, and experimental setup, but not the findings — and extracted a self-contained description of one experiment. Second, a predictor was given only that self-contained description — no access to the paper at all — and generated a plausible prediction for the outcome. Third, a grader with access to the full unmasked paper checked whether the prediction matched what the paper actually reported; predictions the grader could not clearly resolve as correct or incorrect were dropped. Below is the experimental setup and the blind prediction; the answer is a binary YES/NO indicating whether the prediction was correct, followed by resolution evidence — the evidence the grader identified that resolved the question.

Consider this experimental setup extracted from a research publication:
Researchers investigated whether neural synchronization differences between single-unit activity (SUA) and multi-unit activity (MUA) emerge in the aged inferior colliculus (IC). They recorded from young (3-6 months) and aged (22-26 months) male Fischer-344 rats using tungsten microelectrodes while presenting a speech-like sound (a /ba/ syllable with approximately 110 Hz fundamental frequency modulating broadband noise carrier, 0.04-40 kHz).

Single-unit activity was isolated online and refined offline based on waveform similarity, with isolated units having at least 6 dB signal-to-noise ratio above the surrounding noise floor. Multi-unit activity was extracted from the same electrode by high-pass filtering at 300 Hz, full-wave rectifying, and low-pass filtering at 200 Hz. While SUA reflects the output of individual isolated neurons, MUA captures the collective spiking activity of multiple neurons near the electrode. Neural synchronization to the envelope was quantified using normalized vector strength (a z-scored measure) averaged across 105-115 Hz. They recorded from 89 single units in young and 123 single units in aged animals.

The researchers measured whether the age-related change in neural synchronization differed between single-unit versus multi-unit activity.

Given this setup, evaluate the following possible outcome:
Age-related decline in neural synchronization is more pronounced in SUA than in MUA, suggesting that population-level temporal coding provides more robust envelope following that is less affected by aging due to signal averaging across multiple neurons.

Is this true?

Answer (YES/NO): NO